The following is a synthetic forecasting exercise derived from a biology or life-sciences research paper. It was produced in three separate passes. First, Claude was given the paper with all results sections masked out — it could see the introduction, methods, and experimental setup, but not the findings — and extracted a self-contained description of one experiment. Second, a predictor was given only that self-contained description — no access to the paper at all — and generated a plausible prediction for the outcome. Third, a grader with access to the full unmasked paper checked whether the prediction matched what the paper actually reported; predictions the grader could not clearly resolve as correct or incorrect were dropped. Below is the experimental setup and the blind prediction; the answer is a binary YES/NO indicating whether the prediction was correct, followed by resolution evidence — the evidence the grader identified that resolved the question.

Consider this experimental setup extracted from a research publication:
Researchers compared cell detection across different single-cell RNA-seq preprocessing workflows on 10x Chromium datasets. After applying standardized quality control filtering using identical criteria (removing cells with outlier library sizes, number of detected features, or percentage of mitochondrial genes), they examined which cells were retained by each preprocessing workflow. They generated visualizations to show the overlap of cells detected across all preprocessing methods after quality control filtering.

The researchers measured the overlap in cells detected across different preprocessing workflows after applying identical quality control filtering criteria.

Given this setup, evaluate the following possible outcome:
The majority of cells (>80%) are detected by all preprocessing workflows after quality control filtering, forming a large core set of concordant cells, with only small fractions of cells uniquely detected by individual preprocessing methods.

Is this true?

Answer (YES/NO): NO